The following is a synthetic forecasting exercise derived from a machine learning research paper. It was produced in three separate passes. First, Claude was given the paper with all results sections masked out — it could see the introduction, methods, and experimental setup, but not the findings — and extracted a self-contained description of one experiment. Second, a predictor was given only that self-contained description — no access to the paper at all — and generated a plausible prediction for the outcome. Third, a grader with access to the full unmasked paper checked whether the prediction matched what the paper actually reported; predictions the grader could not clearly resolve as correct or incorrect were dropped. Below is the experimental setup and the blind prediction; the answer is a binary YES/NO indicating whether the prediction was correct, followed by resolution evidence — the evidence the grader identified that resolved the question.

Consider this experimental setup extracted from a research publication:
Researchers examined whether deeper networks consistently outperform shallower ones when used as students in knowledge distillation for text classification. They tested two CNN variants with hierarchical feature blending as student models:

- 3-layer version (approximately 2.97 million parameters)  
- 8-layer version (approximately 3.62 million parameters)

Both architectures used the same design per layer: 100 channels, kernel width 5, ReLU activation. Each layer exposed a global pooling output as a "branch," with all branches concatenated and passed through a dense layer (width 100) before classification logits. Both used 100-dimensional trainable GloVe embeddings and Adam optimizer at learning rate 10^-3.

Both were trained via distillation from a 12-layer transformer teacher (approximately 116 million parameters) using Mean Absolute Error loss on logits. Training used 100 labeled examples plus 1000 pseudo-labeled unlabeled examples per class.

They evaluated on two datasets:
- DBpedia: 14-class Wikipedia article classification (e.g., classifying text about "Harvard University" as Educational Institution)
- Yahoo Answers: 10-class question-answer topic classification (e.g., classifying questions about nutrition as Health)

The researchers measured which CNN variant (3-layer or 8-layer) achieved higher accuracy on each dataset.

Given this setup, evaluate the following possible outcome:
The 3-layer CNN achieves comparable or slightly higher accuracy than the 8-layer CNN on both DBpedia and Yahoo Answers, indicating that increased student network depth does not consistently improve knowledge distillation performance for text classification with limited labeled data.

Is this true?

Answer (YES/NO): NO